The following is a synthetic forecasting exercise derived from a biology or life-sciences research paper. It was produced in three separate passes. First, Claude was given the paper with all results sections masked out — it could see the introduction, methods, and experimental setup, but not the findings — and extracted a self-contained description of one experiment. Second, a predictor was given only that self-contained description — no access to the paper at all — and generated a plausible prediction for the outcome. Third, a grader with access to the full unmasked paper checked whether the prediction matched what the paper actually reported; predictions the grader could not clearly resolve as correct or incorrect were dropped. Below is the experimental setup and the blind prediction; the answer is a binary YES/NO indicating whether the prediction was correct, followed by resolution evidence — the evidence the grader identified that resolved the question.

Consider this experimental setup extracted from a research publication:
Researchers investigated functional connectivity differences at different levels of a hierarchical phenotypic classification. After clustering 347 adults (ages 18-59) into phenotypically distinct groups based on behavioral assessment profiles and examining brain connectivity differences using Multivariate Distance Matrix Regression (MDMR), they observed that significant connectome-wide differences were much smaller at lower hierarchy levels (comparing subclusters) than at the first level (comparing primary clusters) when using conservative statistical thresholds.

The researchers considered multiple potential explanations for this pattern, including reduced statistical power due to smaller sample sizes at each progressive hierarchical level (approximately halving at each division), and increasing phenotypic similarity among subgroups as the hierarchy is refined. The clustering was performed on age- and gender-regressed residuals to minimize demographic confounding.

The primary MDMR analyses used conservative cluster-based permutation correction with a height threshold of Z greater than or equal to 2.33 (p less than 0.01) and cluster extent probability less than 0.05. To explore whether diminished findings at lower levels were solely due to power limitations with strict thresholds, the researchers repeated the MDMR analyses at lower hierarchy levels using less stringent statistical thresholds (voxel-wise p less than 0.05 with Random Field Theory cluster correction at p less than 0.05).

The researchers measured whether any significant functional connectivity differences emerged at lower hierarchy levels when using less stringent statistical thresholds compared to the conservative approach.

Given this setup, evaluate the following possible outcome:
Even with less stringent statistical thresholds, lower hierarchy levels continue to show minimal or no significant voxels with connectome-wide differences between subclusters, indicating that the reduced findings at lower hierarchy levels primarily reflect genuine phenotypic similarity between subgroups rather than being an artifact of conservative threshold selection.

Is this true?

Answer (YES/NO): NO